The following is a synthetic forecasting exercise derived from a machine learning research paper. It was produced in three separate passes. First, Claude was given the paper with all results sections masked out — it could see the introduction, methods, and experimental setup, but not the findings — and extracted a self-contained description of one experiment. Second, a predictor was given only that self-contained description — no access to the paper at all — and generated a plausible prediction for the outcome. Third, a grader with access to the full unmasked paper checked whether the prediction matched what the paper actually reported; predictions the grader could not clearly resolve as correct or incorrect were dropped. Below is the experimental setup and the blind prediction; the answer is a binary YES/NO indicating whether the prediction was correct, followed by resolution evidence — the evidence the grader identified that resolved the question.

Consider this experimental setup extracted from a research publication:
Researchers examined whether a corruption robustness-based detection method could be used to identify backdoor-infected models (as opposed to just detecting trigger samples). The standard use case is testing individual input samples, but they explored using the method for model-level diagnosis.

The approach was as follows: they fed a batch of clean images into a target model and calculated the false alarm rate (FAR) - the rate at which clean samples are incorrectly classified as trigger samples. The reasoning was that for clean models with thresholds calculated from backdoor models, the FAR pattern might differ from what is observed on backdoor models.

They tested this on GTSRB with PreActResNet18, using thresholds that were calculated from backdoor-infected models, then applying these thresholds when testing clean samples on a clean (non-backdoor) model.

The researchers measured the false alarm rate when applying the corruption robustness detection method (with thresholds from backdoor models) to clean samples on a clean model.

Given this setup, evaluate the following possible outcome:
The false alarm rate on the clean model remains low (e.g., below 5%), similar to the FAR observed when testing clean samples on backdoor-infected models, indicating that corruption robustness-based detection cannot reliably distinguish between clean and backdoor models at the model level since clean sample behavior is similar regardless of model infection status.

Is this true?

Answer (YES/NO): NO